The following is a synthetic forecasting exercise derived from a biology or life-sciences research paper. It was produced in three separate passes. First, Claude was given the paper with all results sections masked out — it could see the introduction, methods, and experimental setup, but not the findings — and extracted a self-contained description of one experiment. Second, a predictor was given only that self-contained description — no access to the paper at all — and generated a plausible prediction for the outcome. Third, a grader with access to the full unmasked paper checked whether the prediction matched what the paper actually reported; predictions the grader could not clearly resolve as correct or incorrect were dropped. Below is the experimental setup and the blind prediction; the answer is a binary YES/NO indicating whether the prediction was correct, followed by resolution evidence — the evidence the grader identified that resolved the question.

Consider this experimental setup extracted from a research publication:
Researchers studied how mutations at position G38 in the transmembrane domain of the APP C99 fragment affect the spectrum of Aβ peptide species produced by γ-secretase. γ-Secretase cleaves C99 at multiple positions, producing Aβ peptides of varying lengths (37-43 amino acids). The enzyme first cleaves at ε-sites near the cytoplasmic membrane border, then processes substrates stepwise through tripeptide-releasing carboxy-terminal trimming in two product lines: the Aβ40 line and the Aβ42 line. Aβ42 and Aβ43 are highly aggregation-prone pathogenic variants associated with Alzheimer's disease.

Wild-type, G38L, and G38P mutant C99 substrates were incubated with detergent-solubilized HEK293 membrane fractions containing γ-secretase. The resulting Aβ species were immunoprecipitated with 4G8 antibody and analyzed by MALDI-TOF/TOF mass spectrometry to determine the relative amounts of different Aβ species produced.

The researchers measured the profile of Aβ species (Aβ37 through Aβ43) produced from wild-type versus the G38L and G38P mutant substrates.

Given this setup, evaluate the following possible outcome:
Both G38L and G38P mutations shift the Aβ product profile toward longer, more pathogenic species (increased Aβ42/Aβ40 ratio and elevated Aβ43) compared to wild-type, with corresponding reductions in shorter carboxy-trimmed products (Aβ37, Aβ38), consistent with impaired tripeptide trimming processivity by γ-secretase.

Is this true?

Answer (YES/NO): NO